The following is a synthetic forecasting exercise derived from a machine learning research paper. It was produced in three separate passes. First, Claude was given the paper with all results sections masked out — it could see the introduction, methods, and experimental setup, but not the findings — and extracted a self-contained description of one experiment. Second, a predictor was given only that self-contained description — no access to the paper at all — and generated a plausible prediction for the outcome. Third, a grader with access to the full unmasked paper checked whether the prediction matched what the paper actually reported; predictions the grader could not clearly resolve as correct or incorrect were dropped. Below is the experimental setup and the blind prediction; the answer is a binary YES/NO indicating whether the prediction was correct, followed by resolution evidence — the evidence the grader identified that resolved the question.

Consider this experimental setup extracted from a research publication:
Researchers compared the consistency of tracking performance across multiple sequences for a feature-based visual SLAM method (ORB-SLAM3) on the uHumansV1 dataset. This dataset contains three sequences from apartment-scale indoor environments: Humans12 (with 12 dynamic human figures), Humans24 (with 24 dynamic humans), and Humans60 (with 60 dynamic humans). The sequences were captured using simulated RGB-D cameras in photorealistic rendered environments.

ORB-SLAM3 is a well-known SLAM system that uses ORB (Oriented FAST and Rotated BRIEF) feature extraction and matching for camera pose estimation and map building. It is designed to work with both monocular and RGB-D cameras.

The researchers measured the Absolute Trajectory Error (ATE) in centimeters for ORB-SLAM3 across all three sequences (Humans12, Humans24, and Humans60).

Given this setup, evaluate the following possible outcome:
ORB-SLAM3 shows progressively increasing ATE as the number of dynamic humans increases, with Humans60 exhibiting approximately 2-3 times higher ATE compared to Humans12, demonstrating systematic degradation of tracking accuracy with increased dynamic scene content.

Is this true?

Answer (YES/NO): NO